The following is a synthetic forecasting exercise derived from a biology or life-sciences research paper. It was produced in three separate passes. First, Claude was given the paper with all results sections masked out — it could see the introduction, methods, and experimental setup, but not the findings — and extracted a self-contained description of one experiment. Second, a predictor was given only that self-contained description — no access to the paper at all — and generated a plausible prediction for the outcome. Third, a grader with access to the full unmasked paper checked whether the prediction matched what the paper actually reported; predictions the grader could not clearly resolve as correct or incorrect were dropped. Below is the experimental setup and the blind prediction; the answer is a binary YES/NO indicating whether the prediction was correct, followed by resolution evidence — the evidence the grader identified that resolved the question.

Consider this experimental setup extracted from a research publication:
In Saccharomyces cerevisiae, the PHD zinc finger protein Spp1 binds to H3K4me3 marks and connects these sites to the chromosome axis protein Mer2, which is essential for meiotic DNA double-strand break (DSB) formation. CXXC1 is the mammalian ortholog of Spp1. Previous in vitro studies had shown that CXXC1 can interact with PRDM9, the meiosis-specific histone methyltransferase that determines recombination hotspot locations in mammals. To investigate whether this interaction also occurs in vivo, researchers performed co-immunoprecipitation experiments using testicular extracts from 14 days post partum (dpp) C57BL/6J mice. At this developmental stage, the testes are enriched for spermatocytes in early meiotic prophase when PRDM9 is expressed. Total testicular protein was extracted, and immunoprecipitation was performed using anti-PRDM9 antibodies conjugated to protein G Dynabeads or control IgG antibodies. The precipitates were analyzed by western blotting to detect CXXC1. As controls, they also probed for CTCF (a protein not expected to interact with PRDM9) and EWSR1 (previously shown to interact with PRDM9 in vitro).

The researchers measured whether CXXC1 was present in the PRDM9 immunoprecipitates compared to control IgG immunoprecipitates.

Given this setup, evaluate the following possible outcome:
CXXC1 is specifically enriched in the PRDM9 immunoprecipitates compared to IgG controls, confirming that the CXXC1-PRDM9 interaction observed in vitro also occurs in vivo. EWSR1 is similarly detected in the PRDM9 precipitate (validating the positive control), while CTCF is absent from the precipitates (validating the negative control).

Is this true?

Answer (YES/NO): YES